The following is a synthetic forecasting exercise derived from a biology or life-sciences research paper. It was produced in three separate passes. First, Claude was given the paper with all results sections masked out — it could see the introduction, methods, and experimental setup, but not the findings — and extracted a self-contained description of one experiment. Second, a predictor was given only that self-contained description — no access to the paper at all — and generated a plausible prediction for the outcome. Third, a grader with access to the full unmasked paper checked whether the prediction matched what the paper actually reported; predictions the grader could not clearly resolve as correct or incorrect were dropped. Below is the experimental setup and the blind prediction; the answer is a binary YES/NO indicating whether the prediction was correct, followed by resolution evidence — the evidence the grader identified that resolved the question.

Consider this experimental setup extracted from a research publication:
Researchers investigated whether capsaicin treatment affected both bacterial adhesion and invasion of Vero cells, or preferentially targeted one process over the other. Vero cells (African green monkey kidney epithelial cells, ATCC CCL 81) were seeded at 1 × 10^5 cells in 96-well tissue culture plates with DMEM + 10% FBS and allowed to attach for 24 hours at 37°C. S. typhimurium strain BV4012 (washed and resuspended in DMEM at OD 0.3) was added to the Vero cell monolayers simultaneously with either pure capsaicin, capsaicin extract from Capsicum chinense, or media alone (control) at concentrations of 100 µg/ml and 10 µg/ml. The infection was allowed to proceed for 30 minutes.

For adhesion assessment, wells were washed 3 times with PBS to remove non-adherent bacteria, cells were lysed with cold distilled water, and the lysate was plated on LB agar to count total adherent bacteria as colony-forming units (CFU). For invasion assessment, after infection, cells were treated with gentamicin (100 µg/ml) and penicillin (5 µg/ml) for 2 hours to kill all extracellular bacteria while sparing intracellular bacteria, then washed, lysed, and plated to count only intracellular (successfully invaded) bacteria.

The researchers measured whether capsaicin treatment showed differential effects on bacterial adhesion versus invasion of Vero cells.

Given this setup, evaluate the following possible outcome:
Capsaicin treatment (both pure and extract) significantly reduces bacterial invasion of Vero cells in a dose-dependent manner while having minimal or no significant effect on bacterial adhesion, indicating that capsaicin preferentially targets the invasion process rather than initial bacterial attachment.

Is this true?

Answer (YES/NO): YES